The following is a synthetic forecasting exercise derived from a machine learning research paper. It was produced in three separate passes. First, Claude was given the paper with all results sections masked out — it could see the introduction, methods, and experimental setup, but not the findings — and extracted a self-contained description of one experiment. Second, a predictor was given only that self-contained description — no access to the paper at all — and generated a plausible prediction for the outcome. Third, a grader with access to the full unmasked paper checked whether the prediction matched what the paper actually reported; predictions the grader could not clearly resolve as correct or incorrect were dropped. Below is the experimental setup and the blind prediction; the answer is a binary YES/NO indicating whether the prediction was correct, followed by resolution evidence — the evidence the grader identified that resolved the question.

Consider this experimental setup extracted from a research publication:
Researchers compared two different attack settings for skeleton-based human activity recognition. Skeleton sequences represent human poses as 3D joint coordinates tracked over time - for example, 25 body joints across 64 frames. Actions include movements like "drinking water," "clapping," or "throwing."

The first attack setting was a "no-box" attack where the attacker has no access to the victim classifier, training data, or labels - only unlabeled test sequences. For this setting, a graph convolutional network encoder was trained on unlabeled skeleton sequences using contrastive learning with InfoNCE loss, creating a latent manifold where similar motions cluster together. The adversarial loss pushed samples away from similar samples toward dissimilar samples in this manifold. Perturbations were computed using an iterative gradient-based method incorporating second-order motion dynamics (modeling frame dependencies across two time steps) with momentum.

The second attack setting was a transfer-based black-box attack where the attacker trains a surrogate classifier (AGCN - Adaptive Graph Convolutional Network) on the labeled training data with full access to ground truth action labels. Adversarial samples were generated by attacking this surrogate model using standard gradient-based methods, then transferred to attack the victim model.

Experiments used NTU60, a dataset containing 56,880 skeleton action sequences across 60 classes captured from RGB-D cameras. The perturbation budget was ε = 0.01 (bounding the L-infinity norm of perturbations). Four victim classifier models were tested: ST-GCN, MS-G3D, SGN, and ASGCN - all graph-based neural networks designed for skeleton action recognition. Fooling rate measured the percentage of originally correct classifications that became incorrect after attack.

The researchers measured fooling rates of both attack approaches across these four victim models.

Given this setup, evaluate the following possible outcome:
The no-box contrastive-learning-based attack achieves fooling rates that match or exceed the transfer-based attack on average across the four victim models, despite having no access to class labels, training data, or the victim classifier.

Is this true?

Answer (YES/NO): NO